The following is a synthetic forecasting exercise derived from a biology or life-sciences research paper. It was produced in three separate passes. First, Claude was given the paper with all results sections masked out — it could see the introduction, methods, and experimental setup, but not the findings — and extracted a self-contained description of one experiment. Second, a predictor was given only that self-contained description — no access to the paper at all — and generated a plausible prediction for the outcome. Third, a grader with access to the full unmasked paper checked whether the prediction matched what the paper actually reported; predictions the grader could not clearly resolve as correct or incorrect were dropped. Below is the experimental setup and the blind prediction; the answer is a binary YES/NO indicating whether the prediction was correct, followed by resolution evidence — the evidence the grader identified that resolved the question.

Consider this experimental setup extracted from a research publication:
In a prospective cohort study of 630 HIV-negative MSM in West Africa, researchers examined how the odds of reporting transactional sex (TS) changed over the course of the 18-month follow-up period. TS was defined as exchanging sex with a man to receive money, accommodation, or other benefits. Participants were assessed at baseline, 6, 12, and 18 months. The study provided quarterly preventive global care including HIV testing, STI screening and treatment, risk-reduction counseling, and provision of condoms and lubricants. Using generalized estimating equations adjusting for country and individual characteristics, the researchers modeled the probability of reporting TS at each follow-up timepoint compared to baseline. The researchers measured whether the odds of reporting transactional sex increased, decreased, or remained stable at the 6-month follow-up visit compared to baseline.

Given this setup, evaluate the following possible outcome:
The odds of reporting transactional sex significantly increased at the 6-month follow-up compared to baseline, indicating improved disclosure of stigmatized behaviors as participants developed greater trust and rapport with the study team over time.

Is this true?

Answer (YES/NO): NO